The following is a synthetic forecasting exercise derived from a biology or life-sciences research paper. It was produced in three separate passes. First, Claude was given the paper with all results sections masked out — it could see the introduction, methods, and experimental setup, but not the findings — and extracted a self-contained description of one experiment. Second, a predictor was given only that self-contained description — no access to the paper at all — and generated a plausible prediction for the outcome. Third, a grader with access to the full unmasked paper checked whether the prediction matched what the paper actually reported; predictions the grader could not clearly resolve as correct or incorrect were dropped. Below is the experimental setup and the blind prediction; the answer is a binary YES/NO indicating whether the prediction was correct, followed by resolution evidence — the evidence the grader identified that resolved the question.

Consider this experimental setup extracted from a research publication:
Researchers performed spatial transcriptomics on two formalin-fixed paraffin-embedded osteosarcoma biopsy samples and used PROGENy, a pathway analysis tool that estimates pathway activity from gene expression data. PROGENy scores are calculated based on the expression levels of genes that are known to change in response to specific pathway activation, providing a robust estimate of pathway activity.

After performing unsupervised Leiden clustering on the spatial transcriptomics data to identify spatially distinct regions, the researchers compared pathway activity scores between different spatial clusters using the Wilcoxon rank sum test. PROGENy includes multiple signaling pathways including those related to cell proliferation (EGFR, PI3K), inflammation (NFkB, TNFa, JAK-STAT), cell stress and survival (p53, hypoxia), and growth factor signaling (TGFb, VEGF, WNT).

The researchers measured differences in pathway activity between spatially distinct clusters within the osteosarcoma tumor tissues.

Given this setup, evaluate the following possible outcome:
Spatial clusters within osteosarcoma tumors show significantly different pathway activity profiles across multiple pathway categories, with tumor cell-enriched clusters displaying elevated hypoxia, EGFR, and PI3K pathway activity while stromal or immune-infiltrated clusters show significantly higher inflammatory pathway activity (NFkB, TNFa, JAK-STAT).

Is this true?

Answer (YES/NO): NO